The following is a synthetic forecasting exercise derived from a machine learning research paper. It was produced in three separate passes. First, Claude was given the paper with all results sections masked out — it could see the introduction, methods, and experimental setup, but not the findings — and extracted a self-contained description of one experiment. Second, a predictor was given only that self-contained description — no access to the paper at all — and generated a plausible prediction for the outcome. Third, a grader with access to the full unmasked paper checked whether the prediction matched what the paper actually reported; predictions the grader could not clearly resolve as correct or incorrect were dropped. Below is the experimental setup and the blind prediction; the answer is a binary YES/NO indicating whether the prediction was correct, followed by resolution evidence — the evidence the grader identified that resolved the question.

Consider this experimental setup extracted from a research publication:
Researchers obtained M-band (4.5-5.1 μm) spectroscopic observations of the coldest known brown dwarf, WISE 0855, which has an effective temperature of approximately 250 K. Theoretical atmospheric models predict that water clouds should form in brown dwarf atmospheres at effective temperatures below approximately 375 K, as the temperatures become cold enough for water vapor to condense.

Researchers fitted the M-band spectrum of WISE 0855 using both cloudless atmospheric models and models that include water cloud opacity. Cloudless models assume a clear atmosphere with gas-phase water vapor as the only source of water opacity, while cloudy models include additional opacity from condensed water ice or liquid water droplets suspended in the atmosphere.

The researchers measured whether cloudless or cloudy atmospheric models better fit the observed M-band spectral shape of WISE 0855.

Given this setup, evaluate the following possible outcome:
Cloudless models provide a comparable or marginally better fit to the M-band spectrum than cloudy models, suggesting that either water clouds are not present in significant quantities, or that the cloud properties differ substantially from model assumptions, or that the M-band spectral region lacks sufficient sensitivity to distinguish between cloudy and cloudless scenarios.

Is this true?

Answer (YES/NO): NO